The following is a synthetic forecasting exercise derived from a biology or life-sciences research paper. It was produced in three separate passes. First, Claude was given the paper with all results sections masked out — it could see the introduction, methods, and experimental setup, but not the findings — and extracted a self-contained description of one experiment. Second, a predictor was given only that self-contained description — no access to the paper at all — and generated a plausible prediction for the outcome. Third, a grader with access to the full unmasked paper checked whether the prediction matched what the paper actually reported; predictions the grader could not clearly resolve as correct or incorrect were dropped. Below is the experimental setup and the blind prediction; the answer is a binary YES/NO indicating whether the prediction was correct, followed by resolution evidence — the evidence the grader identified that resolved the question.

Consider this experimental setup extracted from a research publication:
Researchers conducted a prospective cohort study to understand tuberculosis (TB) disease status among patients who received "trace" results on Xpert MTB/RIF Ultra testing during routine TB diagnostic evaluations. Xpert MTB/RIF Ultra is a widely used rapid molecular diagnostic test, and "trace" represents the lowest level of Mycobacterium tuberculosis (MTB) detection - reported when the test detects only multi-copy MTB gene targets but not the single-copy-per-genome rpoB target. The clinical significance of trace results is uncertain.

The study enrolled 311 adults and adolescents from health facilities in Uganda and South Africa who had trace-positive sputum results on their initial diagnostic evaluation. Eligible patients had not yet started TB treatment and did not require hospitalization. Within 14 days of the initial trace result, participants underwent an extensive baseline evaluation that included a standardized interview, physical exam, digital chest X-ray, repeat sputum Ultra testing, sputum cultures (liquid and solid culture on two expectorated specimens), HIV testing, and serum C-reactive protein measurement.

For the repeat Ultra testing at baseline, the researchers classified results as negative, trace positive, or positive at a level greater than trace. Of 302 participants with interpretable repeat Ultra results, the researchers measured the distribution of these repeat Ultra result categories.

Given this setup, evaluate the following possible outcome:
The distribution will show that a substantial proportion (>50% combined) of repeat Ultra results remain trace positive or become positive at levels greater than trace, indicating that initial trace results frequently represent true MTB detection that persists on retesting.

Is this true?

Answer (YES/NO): NO